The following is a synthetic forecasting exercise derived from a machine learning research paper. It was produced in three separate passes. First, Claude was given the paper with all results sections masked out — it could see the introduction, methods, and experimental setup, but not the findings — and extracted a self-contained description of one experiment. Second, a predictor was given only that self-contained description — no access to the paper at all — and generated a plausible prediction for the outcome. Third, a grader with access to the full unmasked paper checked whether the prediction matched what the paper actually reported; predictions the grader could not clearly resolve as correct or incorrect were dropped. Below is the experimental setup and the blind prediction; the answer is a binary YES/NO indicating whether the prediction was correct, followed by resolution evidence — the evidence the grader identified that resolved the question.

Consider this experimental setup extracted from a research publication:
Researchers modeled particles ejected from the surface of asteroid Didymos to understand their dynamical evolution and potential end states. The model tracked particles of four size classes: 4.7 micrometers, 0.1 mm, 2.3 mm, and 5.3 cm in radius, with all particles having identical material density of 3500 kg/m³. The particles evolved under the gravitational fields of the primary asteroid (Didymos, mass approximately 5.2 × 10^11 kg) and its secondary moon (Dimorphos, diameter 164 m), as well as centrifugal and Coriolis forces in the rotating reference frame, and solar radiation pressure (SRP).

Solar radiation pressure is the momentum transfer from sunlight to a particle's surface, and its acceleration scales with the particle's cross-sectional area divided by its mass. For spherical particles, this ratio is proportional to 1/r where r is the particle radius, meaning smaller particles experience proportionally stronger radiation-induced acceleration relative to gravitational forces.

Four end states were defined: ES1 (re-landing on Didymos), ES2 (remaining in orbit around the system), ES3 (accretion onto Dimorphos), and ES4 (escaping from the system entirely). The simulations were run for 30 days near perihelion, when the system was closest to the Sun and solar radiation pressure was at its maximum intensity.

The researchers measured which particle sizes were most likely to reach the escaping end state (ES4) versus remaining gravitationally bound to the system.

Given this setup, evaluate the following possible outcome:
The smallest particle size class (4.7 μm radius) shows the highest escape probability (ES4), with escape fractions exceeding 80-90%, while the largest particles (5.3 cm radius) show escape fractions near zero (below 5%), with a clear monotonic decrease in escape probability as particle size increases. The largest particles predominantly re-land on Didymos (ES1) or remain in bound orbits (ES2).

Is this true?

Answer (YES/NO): NO